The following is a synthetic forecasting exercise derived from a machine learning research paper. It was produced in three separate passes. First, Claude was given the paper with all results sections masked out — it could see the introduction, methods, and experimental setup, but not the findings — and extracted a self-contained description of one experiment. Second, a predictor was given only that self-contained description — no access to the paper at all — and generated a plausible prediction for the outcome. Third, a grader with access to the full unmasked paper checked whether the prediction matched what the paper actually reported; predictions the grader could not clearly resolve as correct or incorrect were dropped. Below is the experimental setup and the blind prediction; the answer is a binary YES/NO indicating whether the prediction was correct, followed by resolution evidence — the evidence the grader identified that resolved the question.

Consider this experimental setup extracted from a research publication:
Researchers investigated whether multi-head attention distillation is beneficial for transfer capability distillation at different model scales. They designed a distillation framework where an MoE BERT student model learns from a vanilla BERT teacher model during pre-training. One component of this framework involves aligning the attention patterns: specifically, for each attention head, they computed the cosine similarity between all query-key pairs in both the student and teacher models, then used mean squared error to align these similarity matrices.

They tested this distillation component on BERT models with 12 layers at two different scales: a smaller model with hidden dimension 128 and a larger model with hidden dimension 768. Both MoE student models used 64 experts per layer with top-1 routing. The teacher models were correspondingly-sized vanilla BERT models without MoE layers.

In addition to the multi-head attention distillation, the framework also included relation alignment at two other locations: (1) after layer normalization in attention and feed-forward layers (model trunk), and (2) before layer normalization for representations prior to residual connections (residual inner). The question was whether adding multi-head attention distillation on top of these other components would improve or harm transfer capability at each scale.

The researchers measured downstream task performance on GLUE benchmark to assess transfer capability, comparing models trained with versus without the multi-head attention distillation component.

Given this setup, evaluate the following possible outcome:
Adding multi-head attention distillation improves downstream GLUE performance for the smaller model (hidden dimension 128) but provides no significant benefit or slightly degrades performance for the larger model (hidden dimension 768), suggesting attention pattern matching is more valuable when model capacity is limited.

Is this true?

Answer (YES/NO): NO